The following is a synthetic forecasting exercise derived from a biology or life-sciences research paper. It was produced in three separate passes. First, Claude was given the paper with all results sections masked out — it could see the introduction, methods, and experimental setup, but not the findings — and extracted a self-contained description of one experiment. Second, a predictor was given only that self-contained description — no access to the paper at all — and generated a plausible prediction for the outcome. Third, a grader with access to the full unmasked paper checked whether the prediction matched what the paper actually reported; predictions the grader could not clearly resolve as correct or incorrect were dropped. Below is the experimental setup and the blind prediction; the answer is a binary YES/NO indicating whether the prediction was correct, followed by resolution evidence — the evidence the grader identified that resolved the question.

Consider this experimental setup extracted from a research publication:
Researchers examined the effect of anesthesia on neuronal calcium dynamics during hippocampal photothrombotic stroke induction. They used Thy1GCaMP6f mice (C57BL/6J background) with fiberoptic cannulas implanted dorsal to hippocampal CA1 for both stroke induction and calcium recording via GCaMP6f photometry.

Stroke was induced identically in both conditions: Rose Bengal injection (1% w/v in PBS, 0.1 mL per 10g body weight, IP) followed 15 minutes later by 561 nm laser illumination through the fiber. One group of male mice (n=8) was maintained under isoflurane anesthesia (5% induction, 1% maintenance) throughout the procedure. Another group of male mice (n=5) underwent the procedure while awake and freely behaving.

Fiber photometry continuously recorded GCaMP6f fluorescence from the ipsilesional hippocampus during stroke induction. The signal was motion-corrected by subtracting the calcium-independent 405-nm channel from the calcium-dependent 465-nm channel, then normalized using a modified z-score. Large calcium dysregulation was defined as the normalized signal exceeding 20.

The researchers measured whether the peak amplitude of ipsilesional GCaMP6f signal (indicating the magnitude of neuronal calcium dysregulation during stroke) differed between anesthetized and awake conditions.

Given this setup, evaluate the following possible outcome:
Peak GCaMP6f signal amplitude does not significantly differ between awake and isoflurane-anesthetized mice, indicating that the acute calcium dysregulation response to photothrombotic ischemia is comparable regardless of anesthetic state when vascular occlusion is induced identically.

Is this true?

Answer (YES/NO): NO